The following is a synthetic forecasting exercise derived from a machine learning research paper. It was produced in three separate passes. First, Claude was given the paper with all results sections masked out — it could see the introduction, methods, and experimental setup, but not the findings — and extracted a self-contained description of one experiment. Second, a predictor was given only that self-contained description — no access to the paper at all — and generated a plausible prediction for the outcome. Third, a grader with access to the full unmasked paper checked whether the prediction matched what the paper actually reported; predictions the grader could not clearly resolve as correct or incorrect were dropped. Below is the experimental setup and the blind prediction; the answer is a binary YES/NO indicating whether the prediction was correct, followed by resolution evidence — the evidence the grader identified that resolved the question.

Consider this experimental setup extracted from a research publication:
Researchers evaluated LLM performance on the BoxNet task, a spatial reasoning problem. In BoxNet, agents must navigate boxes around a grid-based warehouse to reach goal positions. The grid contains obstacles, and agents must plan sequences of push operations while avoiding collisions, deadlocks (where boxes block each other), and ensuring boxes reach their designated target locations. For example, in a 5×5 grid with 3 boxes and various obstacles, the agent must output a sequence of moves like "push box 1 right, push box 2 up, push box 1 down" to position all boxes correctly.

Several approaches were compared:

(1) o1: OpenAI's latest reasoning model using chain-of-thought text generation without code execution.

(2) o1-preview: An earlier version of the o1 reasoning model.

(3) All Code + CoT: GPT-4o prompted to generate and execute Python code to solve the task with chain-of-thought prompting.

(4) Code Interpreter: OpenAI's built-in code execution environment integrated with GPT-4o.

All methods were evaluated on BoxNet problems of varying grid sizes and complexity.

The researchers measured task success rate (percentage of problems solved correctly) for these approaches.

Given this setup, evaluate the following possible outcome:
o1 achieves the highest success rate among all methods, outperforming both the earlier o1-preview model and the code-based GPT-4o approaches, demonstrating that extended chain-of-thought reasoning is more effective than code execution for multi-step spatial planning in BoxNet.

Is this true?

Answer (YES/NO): NO